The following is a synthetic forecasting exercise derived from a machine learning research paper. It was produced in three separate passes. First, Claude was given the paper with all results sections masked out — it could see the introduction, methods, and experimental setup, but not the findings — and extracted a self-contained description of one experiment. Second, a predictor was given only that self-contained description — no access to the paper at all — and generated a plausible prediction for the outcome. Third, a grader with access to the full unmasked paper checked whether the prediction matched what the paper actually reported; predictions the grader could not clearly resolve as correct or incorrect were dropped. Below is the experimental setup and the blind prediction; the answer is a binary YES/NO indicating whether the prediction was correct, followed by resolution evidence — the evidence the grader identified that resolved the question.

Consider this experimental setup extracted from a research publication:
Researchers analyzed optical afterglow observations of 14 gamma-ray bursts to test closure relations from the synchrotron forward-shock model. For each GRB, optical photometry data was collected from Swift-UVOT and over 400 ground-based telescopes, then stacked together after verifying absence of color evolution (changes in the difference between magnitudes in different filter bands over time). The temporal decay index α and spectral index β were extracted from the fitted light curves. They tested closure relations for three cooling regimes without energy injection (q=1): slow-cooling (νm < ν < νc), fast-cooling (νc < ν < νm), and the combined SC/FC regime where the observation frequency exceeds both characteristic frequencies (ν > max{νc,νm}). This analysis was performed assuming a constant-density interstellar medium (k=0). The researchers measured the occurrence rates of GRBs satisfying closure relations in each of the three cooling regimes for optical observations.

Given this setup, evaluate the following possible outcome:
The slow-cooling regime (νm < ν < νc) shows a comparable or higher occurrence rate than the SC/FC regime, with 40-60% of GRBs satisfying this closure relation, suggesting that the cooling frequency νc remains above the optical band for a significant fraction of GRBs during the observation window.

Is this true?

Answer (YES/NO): NO